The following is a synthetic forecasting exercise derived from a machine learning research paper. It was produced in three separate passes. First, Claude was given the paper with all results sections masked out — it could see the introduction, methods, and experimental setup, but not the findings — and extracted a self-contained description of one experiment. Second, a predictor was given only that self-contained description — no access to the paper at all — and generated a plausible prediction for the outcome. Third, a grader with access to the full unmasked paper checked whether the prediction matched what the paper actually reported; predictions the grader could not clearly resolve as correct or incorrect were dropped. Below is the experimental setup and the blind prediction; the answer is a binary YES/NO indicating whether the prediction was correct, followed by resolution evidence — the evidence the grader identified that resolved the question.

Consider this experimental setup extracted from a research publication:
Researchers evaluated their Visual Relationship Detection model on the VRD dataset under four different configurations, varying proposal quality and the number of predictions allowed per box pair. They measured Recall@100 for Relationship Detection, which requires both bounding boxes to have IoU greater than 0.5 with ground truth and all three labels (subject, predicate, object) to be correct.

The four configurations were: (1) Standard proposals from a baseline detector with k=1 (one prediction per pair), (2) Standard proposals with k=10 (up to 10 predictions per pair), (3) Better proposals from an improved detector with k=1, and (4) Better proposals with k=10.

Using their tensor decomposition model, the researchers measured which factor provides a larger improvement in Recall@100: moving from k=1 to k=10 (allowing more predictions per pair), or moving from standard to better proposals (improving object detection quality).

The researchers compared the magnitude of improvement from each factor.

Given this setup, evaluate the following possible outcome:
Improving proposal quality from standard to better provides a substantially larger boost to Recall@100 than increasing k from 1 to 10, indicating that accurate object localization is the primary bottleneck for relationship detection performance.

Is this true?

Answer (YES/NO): NO